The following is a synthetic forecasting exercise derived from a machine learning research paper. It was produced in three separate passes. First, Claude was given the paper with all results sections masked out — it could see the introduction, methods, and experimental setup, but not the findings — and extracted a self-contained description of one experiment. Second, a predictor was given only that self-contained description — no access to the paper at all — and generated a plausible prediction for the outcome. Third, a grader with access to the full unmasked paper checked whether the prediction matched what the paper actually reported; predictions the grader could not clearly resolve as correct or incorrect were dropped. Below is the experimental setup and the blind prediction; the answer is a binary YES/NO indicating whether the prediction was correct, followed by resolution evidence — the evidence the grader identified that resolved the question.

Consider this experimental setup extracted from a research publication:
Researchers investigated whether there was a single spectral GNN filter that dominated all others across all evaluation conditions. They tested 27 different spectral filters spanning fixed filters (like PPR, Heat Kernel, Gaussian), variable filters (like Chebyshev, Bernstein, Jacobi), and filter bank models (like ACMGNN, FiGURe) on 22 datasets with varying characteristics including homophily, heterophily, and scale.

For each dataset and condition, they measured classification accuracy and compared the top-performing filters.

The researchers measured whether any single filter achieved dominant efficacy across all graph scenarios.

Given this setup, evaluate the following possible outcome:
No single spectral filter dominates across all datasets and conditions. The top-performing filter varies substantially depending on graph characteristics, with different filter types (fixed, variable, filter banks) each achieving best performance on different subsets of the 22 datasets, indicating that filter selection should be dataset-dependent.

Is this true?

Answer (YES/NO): YES